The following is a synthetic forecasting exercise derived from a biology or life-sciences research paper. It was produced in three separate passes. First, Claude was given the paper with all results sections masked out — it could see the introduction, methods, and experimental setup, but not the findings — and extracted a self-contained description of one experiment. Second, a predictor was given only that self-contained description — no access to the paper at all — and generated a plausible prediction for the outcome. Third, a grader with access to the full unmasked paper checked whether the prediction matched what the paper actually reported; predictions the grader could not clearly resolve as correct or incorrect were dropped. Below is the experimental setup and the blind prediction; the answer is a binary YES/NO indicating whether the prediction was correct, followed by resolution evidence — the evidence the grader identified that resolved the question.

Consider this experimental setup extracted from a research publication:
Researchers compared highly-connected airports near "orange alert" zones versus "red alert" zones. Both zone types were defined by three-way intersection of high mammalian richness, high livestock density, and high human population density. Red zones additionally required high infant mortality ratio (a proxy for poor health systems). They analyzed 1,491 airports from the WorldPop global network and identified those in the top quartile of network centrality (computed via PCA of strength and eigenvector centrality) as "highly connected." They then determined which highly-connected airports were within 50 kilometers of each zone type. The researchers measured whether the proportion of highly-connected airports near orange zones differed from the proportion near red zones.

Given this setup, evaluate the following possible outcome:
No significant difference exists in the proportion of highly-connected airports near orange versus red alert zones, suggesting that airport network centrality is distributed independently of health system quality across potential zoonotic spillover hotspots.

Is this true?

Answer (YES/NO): NO